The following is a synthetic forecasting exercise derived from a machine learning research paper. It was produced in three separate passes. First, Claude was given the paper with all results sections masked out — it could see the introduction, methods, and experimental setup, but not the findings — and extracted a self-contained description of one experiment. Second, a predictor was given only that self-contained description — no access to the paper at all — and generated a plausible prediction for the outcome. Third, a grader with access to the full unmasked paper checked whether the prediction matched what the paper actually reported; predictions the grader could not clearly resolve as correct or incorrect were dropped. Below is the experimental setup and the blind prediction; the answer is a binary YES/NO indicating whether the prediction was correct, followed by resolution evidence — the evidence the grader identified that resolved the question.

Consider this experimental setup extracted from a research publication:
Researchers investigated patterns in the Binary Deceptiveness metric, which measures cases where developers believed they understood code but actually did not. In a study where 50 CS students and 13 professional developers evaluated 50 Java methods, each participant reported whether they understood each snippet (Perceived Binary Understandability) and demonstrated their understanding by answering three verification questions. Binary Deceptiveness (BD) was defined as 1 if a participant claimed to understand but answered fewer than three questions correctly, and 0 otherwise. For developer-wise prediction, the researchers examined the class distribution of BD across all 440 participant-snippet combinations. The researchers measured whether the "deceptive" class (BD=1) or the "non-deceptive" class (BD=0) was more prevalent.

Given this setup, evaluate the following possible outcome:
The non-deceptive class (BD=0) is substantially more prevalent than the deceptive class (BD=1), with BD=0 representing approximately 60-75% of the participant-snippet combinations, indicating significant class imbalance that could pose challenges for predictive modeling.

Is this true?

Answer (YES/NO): NO